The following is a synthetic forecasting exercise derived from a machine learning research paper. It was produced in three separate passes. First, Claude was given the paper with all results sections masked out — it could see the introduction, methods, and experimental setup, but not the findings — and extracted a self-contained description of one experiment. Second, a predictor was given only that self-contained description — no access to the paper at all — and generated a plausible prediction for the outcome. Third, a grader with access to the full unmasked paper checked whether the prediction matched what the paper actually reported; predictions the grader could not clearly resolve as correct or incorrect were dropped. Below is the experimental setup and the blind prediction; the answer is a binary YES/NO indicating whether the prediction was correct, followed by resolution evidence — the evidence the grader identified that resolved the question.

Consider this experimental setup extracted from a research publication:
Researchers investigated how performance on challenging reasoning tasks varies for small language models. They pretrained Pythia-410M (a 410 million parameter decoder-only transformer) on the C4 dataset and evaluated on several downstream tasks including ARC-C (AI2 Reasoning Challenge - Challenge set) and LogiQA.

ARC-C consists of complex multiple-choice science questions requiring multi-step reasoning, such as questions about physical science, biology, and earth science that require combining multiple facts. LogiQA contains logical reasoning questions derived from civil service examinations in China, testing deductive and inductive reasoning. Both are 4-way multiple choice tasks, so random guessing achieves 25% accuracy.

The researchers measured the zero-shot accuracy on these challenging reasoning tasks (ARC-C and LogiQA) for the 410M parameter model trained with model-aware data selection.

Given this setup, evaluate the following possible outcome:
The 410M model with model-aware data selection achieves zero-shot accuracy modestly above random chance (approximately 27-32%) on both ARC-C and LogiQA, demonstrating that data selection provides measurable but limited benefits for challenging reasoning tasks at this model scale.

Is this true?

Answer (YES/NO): NO